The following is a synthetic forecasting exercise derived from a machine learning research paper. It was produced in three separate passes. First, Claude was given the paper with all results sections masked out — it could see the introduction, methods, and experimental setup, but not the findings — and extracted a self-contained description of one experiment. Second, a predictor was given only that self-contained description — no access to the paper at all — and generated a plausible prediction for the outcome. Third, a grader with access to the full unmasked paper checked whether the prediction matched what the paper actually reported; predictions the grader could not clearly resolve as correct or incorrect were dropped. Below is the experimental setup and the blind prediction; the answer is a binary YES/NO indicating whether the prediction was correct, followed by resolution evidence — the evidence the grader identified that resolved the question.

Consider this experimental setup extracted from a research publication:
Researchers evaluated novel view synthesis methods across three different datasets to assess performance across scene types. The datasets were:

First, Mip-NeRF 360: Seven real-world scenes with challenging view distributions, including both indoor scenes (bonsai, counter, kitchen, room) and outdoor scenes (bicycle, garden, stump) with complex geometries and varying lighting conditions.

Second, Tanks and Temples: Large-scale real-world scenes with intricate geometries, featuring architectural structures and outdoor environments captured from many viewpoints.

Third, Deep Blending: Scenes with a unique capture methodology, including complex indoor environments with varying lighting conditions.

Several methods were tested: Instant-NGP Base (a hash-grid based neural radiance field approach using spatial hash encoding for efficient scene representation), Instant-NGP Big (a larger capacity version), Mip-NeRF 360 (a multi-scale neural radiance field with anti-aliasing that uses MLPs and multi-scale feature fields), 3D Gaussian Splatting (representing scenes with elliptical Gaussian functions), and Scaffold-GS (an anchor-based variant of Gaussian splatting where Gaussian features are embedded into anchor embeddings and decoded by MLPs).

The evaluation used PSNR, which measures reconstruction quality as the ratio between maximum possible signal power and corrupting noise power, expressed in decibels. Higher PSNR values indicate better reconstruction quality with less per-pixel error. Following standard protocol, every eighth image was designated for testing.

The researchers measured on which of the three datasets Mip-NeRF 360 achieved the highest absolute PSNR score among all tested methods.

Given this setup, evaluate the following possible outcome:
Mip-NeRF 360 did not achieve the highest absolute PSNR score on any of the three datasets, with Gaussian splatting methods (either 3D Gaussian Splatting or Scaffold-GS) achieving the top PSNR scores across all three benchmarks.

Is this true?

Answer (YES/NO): NO